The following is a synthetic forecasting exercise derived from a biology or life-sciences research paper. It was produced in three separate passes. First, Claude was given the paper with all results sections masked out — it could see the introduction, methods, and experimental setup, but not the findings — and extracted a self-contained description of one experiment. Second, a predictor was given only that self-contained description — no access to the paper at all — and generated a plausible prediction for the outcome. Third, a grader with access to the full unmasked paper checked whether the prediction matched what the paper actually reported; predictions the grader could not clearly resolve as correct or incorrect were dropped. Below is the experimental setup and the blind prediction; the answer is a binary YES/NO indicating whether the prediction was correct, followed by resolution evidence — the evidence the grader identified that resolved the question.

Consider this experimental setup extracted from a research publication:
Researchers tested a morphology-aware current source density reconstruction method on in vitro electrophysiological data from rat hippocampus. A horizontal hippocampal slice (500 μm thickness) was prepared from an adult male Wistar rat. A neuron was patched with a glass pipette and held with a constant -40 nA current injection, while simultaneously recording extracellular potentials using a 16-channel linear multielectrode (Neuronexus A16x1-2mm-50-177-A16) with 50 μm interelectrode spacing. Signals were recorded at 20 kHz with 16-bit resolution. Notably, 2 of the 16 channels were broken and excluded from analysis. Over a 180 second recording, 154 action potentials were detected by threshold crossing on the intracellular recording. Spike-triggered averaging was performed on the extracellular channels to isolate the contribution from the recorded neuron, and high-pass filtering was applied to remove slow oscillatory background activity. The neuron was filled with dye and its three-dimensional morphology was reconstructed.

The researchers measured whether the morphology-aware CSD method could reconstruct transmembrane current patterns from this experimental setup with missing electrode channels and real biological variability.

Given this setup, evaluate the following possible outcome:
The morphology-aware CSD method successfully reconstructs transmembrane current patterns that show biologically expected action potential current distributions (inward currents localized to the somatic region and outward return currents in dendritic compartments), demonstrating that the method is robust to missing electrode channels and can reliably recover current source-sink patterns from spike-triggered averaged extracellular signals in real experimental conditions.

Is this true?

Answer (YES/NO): YES